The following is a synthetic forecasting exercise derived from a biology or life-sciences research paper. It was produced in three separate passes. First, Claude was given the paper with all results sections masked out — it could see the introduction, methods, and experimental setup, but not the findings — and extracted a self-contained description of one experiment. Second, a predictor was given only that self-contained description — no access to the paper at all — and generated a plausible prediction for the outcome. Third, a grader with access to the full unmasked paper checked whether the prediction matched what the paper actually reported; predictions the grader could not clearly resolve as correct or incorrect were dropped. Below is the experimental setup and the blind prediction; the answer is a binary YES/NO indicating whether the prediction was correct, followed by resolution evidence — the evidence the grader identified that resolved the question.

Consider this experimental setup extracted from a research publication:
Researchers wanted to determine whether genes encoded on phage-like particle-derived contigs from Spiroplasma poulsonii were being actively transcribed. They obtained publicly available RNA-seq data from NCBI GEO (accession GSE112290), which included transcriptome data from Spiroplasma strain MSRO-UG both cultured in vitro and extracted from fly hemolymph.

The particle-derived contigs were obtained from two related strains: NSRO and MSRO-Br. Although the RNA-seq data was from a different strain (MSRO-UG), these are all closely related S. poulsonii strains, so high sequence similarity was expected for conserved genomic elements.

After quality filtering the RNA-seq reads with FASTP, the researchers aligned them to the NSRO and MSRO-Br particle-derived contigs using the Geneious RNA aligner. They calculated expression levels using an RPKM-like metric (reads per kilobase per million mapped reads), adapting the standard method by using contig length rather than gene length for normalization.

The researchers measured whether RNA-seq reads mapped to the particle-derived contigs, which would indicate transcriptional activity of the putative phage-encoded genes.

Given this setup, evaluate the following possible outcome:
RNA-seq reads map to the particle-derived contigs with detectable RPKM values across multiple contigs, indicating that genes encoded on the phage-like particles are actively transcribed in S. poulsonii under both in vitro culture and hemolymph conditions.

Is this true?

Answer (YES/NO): YES